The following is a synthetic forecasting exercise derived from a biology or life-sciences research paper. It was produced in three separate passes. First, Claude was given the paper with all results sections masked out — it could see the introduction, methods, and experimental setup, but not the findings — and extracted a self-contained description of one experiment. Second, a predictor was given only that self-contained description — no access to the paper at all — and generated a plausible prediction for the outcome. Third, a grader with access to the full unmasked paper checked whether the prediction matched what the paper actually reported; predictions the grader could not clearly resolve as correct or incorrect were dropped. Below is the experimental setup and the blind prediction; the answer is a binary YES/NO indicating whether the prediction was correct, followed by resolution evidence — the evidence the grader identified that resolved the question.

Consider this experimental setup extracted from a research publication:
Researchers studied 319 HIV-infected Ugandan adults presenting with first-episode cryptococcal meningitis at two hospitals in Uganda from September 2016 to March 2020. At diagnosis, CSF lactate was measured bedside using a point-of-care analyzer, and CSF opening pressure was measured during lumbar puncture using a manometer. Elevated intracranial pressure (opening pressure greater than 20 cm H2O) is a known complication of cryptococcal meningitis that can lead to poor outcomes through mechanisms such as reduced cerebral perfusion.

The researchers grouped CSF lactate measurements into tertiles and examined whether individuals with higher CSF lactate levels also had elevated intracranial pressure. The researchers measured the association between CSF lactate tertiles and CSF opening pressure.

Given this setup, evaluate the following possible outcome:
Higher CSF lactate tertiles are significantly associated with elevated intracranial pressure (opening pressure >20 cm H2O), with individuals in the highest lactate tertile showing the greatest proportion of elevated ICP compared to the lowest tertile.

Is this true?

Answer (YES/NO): YES